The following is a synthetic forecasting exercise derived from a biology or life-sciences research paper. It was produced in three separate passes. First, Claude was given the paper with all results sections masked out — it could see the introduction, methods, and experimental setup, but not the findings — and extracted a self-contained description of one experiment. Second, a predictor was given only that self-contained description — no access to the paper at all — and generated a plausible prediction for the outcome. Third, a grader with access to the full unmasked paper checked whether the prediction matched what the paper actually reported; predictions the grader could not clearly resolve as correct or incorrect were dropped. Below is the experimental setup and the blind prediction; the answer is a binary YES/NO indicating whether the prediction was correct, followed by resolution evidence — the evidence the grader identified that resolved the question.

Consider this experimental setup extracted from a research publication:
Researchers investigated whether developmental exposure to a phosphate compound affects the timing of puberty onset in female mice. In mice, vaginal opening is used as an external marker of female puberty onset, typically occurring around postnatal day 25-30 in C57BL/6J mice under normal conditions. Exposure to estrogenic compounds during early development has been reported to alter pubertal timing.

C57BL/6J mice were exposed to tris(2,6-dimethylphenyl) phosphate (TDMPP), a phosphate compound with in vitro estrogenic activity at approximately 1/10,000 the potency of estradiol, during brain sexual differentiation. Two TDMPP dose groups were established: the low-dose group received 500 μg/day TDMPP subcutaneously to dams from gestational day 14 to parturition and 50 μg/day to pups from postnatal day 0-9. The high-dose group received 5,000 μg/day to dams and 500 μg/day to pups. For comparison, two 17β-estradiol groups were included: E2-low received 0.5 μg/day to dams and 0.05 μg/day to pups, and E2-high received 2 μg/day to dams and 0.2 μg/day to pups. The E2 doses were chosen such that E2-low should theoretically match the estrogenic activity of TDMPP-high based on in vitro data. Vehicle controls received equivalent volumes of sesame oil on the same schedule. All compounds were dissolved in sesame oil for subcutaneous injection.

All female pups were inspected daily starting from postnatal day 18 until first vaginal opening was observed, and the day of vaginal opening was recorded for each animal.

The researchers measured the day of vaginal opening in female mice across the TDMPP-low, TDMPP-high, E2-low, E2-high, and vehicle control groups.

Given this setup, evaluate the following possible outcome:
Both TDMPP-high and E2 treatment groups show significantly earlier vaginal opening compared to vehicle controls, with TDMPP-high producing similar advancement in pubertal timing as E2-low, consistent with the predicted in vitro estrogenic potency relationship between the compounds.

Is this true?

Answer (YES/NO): NO